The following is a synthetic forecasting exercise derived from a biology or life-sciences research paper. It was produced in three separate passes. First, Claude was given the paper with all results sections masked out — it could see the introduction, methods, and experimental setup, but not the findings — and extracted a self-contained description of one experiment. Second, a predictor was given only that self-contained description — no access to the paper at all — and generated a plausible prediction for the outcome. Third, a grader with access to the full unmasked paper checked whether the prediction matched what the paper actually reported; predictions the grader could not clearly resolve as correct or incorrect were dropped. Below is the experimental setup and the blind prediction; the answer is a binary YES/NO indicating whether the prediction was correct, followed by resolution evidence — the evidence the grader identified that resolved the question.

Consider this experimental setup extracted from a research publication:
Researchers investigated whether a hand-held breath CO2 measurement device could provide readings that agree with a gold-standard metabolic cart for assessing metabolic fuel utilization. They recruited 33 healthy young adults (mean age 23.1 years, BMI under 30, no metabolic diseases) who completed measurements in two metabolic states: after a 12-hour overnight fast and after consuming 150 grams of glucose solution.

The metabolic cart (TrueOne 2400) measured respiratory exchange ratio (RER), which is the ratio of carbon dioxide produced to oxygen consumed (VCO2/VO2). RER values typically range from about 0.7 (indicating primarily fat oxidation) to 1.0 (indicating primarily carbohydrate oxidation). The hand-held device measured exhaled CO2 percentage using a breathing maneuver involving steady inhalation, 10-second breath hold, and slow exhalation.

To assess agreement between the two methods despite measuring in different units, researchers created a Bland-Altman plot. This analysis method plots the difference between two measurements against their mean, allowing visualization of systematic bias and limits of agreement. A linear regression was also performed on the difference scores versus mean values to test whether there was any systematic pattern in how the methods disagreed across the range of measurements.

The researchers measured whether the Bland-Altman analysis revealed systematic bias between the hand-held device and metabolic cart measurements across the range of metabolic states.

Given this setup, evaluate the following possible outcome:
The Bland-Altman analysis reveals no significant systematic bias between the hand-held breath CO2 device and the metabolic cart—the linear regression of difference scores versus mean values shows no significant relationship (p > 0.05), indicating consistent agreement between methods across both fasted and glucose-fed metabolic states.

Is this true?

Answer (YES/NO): NO